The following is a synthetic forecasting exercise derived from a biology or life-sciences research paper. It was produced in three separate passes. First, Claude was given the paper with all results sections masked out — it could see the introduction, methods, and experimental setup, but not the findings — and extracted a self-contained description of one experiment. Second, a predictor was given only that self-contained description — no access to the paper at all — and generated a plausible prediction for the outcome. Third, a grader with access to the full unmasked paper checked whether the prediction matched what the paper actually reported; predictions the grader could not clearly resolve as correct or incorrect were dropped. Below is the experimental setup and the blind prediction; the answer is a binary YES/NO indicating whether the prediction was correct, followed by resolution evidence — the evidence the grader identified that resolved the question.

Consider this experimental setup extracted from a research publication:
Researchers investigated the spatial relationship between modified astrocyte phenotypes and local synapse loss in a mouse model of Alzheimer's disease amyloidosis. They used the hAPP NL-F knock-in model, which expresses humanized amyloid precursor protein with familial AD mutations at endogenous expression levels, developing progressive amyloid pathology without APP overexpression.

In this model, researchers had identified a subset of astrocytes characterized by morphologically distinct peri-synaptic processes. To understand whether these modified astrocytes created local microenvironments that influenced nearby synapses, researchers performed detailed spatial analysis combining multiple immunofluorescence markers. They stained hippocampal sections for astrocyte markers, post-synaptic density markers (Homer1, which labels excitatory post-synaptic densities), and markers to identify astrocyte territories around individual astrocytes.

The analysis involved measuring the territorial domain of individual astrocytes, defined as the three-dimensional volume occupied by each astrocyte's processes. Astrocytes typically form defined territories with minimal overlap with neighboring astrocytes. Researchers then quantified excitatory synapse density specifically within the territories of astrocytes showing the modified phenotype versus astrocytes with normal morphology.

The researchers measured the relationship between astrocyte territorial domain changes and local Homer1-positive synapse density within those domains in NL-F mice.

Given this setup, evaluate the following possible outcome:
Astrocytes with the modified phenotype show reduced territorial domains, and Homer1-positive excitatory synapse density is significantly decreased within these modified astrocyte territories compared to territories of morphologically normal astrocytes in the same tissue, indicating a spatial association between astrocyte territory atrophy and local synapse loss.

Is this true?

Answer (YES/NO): YES